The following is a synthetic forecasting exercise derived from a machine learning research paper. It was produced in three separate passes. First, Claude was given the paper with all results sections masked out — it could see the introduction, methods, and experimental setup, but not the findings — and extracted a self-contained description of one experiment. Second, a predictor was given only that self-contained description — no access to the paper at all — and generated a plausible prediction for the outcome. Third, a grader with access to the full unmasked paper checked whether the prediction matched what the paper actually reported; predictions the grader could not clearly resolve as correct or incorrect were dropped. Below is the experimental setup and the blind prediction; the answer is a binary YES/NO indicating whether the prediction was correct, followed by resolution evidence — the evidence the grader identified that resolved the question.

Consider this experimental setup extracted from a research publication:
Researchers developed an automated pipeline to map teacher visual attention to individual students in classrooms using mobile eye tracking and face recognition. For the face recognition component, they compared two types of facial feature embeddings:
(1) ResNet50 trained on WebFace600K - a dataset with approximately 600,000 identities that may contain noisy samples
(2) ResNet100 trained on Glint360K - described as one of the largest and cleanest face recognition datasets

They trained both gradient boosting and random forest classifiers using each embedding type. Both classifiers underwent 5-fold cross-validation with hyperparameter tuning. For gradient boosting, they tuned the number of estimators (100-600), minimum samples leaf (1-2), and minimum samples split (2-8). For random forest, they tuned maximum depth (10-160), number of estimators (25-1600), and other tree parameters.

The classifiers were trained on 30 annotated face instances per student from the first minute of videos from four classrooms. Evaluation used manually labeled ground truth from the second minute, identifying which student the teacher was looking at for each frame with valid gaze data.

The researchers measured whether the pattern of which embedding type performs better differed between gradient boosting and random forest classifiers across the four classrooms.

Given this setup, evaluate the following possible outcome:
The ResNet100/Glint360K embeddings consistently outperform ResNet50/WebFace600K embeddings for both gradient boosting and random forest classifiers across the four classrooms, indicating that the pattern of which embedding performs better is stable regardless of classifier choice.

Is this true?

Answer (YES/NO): NO